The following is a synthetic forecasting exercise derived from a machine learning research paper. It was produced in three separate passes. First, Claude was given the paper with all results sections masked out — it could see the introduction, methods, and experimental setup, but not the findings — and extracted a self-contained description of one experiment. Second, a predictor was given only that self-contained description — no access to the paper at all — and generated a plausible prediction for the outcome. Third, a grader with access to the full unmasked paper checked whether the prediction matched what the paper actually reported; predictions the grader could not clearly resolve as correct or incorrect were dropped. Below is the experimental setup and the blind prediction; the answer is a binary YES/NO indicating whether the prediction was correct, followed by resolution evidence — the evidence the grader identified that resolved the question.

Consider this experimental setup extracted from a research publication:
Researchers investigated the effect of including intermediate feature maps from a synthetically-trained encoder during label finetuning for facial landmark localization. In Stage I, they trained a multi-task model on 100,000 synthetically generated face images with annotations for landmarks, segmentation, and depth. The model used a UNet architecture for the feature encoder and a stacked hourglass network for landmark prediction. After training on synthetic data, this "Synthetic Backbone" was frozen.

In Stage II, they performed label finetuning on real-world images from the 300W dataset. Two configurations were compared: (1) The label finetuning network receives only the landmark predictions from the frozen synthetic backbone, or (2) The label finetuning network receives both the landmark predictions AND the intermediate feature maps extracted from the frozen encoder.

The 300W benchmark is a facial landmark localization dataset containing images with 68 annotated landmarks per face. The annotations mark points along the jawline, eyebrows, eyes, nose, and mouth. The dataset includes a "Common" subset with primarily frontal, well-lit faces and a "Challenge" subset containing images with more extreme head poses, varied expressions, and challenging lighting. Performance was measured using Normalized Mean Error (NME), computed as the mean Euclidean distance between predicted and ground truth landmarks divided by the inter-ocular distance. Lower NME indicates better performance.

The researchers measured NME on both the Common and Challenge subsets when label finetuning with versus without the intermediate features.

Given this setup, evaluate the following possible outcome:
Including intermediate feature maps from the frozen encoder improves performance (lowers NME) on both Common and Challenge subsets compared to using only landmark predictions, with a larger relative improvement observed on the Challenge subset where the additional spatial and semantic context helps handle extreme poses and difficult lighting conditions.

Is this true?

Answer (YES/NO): YES